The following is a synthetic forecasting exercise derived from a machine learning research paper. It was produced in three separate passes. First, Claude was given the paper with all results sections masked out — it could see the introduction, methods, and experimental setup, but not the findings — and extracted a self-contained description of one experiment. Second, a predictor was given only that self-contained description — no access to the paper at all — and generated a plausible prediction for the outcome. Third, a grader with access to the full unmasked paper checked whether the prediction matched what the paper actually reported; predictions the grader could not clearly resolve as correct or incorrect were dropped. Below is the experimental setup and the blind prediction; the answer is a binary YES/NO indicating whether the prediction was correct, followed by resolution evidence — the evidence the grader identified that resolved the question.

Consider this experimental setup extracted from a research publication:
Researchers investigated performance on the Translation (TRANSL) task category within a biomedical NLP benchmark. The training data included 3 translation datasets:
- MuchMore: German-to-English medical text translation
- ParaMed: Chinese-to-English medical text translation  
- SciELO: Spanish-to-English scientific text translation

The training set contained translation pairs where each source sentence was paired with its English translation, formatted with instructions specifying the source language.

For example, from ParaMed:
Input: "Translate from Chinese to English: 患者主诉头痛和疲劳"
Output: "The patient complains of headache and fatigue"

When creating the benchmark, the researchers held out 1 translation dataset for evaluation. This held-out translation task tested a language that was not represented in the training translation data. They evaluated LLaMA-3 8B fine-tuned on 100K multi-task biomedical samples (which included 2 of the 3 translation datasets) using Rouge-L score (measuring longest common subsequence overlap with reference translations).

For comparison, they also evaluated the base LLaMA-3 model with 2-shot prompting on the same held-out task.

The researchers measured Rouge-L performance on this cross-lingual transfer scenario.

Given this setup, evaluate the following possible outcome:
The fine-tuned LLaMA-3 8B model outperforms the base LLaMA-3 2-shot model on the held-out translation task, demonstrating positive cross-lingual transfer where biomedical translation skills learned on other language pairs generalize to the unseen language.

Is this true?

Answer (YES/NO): YES